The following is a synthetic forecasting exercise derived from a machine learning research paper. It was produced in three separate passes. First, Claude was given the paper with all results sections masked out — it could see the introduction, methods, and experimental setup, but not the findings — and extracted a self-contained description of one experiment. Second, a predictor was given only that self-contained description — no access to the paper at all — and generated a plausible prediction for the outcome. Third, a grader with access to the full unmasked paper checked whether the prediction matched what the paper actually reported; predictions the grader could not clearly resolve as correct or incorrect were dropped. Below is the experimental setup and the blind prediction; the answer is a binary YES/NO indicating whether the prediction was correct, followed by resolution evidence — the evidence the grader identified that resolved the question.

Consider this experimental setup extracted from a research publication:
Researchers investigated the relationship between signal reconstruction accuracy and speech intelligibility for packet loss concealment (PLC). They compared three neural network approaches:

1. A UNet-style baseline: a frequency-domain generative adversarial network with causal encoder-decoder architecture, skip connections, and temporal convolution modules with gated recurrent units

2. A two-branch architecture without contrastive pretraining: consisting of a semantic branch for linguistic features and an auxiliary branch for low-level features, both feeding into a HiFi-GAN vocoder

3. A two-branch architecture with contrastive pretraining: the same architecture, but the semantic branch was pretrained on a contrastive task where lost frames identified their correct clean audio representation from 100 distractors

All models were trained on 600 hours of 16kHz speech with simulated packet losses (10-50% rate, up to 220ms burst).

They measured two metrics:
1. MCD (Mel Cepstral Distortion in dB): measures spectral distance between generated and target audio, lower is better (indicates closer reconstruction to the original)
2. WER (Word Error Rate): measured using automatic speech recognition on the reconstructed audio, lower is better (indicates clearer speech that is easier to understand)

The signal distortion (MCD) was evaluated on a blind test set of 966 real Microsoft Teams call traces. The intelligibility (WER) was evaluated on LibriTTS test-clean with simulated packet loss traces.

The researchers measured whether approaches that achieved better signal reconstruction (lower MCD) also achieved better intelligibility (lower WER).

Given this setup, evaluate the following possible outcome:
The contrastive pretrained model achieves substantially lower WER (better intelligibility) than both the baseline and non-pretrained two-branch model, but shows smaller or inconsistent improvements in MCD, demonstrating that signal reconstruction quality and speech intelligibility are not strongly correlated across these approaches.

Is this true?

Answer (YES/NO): NO